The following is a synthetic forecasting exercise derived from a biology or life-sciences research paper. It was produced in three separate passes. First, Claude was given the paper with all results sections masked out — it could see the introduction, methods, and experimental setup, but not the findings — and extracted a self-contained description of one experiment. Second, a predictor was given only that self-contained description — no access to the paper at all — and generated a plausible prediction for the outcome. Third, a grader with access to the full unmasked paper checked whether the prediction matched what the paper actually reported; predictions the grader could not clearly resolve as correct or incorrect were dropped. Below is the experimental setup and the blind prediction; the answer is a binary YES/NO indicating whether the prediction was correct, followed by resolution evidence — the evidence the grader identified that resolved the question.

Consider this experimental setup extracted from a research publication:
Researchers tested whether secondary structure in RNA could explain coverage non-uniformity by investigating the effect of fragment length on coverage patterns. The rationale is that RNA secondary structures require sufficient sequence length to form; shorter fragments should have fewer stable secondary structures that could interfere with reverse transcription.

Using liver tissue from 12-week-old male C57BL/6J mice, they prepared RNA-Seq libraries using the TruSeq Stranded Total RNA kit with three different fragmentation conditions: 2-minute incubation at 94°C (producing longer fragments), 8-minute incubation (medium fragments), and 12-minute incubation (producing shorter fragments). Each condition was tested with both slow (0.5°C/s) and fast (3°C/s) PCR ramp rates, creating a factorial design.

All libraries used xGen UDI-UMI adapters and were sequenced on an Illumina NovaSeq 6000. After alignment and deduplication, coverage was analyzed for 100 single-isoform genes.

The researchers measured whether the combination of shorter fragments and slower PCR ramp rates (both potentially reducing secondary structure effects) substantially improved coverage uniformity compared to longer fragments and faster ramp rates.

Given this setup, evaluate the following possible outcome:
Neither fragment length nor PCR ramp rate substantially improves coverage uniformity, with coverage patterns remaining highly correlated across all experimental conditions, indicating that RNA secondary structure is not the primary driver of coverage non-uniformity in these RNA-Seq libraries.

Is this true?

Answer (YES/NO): NO